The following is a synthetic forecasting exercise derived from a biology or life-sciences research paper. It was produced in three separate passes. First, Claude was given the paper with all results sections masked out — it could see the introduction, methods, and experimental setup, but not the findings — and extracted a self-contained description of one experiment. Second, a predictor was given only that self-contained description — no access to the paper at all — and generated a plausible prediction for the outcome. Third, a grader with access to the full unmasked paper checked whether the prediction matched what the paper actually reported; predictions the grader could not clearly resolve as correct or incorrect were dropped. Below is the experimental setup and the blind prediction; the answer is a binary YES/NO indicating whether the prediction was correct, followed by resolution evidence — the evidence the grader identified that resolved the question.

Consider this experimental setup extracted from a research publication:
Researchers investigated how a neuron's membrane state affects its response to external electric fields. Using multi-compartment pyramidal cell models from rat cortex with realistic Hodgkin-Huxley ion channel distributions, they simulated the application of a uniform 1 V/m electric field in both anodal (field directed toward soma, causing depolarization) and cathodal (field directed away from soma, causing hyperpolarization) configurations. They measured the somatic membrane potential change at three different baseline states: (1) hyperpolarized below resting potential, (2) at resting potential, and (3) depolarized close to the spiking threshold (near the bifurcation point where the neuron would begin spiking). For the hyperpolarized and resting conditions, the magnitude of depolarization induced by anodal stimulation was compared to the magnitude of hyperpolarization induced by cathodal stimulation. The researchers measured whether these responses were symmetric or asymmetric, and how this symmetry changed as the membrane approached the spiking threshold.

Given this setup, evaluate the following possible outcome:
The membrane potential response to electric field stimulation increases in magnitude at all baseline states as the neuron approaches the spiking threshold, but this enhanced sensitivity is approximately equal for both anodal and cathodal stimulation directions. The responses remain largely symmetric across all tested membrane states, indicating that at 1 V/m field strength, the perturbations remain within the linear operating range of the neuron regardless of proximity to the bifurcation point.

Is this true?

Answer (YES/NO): NO